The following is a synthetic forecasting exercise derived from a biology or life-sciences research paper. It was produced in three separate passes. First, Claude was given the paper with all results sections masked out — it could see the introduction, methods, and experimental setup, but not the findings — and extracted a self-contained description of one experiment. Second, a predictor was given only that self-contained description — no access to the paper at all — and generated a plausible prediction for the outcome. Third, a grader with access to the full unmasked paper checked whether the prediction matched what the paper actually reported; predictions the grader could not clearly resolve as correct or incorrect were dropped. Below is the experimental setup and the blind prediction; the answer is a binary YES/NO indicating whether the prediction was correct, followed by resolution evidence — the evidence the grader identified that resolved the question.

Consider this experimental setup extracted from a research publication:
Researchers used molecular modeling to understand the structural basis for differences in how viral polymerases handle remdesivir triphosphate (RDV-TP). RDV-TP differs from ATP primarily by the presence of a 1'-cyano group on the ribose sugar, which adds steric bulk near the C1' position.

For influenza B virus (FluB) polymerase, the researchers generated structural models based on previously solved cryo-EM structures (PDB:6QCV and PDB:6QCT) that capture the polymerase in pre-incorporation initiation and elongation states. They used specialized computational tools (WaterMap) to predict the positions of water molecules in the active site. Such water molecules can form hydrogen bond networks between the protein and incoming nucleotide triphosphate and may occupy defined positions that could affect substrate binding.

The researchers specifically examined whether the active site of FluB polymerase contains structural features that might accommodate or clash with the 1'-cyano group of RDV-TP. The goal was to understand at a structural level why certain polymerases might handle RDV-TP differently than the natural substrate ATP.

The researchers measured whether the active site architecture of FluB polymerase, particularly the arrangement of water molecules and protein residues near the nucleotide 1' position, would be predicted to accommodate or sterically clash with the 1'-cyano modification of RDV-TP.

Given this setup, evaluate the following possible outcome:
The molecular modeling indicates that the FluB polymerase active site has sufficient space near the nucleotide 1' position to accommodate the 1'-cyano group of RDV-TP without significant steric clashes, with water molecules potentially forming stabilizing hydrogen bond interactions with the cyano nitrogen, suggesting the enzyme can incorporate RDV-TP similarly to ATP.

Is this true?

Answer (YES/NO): NO